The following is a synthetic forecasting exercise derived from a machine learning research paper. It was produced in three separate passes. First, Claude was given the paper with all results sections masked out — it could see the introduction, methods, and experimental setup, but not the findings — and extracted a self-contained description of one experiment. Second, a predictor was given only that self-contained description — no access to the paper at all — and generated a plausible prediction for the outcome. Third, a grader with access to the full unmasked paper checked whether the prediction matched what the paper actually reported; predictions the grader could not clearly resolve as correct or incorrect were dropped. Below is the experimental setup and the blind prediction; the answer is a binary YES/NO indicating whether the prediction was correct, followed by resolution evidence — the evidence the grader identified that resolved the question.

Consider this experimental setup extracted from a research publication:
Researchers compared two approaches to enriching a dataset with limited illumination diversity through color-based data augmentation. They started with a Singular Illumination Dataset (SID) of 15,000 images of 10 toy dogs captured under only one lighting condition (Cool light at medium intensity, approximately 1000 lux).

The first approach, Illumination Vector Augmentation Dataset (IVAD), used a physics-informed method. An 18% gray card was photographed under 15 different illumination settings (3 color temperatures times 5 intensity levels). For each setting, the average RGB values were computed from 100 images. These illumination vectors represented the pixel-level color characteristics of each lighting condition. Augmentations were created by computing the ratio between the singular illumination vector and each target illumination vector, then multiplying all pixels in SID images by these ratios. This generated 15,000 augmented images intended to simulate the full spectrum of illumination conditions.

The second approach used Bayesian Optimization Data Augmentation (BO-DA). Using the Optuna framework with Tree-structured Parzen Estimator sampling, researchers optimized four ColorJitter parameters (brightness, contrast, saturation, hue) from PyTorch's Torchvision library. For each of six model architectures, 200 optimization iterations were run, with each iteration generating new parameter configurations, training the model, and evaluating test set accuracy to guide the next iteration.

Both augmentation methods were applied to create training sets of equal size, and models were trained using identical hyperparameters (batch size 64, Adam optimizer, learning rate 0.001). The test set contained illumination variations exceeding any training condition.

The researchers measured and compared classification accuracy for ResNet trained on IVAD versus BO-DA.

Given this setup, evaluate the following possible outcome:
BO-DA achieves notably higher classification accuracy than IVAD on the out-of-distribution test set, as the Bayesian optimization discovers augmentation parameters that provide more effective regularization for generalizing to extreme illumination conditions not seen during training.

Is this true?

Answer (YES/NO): YES